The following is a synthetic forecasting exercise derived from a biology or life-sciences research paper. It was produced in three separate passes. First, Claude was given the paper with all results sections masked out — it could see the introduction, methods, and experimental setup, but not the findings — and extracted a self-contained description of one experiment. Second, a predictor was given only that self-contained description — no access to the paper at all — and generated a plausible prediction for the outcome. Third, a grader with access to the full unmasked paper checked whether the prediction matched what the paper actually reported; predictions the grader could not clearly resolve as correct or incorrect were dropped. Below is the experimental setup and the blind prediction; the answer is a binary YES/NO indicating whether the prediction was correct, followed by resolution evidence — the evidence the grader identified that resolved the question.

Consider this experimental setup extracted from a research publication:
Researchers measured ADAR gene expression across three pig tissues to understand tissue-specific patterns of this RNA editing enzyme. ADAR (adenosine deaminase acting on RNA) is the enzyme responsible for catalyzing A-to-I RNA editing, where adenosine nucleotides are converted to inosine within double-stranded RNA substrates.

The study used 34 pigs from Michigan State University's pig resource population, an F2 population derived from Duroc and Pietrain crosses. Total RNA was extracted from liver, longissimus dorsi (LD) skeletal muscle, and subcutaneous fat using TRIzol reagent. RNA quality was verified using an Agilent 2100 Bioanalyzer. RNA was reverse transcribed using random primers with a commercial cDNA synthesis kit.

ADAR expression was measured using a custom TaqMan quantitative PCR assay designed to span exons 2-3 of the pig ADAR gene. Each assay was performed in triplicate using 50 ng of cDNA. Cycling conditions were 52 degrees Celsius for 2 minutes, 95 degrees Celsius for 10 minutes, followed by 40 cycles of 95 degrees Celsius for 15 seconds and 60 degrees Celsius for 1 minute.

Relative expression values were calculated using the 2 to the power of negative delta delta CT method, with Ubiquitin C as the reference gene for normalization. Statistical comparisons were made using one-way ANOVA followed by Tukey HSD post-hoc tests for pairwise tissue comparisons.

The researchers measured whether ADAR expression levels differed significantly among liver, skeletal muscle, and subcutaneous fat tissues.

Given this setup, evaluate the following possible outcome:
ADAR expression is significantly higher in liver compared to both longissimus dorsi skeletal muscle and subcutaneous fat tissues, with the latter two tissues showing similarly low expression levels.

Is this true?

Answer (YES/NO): NO